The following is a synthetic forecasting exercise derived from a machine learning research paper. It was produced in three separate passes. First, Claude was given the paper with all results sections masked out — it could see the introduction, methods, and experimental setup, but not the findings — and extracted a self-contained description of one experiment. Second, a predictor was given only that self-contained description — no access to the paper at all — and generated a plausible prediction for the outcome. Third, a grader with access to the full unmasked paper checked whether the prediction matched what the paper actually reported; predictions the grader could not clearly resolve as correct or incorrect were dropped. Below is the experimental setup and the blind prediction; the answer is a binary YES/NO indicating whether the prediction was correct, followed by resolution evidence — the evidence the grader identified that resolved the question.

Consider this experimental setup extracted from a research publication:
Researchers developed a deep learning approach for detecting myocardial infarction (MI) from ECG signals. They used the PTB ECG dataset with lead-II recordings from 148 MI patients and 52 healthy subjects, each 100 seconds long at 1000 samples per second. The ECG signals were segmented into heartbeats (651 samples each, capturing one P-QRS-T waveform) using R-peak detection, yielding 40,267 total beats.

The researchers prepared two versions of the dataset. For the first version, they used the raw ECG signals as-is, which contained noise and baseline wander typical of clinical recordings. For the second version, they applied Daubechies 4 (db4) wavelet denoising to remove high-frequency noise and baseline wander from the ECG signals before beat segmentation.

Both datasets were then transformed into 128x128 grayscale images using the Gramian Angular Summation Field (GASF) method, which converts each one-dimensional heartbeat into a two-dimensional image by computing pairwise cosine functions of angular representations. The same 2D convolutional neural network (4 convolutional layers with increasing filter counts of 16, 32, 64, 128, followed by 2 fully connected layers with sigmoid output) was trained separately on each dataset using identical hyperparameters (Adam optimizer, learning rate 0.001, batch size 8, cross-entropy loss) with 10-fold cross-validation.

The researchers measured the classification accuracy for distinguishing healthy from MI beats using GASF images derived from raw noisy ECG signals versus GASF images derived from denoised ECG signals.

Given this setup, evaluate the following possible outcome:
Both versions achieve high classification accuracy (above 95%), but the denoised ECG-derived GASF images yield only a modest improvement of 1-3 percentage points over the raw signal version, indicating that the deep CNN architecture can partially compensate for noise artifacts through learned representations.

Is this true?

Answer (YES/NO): NO